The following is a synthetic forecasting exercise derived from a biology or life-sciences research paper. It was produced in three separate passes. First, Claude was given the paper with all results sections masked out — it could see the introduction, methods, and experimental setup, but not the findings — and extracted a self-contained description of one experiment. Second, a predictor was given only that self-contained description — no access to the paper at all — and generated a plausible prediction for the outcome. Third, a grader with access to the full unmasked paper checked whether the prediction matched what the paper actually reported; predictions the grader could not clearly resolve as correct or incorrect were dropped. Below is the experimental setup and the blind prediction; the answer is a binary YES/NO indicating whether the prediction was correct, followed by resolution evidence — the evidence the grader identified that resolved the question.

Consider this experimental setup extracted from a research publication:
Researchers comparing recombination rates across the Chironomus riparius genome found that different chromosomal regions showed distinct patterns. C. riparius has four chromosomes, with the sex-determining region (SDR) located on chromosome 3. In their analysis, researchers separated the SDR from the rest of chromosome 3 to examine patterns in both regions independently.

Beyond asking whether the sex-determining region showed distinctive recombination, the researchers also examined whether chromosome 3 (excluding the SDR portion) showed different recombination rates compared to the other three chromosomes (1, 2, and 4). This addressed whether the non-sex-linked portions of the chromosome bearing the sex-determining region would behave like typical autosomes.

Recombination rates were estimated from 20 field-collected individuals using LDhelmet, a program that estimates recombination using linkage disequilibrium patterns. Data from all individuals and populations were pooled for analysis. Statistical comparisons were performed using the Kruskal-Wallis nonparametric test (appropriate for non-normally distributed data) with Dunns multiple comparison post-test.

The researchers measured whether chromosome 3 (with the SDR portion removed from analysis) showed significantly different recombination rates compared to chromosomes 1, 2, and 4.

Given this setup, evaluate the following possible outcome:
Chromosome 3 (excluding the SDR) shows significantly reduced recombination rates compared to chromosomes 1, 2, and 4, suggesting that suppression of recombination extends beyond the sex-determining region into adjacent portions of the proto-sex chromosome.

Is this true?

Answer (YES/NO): YES